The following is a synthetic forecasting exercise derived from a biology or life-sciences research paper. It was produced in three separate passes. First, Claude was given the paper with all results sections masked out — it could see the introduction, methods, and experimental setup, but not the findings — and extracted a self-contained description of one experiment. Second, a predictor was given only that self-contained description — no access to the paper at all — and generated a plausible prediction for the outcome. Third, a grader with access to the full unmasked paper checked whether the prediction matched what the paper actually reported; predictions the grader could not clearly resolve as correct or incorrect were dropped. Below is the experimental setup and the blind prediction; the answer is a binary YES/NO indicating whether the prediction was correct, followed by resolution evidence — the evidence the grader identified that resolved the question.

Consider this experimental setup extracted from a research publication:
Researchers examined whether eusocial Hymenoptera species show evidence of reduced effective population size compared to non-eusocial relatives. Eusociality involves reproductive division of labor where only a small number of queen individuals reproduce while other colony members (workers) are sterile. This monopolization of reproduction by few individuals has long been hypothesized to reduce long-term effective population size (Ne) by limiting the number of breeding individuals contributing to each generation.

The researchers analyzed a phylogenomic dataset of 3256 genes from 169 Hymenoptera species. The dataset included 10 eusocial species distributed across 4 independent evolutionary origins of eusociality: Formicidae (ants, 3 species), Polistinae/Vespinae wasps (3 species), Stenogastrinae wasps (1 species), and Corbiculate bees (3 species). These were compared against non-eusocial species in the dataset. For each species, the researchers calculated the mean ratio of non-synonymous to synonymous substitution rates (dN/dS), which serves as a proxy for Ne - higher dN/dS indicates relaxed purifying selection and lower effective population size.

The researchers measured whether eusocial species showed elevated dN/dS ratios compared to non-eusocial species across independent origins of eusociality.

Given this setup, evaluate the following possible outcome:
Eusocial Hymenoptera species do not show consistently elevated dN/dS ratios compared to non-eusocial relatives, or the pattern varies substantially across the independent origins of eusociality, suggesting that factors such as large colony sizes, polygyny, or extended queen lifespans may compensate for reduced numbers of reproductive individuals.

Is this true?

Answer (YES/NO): NO